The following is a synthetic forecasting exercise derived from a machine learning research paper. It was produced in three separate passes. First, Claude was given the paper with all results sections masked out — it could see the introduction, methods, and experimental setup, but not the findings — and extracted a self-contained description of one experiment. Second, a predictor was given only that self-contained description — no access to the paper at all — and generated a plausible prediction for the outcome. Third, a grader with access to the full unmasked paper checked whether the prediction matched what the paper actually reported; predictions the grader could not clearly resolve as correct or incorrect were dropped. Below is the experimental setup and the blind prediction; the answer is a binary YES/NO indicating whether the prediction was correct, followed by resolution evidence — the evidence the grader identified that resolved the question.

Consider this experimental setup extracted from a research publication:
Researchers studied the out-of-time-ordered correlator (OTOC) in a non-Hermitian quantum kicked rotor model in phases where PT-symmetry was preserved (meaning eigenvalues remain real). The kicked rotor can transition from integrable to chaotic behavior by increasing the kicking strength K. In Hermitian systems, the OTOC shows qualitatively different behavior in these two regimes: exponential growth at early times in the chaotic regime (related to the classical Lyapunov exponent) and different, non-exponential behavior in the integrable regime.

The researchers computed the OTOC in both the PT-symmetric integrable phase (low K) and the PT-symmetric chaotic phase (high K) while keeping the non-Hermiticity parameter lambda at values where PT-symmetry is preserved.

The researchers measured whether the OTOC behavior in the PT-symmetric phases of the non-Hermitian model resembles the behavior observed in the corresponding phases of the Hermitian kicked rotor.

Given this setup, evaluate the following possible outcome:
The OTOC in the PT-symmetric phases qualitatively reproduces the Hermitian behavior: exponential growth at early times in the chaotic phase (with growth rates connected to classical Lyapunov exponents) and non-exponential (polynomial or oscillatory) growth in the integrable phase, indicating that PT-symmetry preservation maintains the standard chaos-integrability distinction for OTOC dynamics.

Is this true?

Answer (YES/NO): YES